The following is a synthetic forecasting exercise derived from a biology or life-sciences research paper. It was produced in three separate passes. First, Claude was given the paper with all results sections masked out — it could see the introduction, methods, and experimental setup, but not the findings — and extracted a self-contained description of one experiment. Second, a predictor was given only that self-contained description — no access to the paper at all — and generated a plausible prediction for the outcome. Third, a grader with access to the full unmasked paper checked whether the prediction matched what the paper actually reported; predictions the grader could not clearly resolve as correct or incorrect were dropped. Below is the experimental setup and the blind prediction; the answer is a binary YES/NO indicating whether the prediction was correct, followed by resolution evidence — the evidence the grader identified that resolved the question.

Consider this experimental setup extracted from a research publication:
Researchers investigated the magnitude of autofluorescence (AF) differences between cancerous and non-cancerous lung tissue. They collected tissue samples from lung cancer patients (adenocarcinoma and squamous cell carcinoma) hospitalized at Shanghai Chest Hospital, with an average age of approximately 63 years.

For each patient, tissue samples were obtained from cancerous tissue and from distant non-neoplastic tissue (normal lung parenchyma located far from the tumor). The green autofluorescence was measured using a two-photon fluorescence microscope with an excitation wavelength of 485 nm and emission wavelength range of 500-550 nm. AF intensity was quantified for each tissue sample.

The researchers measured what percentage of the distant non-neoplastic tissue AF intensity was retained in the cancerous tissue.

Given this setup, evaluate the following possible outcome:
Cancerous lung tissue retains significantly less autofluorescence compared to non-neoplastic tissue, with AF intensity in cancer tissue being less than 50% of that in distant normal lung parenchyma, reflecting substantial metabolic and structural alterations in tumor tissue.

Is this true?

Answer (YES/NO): YES